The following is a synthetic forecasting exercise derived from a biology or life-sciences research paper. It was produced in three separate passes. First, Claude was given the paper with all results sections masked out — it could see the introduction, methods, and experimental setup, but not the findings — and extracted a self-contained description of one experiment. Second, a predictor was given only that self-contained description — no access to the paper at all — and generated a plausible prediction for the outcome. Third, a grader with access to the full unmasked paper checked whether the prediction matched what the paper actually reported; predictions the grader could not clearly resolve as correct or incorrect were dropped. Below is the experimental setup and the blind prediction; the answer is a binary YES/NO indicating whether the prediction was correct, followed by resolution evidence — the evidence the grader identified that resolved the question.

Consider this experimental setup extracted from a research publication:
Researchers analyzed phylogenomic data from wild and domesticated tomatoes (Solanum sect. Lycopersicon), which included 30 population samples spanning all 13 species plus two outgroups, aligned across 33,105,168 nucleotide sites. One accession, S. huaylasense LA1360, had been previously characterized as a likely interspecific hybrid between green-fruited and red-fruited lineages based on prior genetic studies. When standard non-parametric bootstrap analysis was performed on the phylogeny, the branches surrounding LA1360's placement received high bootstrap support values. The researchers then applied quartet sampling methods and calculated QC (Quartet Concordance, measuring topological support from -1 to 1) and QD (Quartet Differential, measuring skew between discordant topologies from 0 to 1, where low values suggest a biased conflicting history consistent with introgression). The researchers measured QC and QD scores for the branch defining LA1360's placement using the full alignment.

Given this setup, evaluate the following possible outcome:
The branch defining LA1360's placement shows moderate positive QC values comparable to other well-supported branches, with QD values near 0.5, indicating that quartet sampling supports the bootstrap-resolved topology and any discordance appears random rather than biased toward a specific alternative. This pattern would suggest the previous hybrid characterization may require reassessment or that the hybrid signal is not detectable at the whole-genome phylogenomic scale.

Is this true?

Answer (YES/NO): NO